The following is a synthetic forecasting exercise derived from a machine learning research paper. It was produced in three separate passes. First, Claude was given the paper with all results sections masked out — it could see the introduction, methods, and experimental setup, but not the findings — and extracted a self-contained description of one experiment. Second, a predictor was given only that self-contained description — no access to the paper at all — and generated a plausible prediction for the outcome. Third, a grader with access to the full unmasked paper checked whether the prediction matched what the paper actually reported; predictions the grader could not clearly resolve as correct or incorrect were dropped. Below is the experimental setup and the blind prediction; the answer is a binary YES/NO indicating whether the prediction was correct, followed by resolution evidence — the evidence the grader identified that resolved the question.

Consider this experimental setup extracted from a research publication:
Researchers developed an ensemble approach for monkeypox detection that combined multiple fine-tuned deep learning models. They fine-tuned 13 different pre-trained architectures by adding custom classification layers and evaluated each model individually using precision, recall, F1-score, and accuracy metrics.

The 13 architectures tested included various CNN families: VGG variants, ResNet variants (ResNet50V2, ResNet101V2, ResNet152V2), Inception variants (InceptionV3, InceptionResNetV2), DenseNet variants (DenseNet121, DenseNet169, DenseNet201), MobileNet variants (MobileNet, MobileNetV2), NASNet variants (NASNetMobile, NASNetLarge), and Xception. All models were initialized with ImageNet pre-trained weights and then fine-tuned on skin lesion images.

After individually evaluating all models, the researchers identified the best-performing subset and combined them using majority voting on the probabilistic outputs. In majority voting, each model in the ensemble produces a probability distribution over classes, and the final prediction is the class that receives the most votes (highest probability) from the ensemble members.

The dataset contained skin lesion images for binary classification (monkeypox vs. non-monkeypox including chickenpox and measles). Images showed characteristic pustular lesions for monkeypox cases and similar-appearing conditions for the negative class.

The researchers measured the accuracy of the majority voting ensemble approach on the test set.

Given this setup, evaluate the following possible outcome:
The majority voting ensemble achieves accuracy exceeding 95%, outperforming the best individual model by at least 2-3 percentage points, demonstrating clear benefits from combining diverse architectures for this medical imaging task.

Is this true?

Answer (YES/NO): NO